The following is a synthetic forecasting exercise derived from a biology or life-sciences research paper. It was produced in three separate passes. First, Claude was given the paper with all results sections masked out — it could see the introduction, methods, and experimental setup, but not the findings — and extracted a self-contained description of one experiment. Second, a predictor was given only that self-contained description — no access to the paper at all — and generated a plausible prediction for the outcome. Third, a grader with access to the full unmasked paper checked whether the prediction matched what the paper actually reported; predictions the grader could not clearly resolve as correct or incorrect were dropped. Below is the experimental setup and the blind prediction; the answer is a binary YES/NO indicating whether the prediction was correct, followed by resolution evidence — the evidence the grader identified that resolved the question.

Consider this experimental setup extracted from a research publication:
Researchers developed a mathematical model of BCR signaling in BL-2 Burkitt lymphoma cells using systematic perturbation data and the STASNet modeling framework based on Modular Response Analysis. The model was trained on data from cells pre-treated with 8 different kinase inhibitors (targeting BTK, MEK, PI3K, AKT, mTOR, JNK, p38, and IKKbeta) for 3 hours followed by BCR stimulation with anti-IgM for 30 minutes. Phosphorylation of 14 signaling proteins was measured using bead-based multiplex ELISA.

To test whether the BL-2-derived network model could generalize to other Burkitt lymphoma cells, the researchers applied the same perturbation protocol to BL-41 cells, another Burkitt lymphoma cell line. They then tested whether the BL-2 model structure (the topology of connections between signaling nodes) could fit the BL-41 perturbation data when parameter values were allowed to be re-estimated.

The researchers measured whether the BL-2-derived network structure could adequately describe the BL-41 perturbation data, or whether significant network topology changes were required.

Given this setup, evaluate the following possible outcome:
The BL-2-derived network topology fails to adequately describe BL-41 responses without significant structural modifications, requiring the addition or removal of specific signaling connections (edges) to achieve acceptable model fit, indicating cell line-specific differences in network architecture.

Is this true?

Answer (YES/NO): NO